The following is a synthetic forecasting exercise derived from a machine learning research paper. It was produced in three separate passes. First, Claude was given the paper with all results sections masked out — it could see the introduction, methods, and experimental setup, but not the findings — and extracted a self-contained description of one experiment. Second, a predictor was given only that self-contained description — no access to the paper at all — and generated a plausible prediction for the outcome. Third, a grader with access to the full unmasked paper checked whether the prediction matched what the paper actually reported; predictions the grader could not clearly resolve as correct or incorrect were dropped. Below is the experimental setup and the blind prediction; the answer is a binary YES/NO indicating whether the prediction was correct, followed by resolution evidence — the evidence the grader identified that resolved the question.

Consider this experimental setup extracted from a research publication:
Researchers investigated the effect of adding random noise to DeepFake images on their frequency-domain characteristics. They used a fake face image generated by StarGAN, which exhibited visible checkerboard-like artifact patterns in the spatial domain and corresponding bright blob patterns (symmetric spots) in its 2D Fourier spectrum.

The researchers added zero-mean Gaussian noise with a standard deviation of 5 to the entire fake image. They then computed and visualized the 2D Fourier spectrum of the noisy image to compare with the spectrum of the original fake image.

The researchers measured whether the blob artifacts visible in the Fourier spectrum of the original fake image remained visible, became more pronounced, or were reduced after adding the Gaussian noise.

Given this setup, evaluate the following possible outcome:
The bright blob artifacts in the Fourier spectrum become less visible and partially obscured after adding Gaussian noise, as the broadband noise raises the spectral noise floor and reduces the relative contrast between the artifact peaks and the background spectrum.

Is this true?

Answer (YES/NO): NO